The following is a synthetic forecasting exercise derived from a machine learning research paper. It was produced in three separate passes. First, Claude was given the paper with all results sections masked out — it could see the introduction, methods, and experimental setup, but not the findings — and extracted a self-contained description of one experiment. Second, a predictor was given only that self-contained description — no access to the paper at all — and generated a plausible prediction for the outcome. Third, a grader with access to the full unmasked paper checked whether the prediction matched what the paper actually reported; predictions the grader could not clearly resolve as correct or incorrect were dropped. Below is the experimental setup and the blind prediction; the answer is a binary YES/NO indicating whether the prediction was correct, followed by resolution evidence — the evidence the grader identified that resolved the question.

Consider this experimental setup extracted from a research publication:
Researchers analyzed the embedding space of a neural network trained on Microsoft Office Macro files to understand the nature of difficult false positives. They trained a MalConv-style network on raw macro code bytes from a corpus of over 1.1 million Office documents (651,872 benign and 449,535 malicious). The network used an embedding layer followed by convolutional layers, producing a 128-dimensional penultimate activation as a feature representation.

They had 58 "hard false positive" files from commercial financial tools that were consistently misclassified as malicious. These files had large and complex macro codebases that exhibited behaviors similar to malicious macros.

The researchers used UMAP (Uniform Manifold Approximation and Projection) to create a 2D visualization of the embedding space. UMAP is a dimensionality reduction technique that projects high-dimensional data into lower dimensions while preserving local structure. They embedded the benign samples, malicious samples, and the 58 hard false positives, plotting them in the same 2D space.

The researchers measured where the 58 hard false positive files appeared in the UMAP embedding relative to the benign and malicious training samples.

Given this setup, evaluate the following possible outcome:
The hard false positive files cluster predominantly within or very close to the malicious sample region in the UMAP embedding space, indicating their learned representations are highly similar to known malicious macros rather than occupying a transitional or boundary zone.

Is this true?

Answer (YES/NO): NO